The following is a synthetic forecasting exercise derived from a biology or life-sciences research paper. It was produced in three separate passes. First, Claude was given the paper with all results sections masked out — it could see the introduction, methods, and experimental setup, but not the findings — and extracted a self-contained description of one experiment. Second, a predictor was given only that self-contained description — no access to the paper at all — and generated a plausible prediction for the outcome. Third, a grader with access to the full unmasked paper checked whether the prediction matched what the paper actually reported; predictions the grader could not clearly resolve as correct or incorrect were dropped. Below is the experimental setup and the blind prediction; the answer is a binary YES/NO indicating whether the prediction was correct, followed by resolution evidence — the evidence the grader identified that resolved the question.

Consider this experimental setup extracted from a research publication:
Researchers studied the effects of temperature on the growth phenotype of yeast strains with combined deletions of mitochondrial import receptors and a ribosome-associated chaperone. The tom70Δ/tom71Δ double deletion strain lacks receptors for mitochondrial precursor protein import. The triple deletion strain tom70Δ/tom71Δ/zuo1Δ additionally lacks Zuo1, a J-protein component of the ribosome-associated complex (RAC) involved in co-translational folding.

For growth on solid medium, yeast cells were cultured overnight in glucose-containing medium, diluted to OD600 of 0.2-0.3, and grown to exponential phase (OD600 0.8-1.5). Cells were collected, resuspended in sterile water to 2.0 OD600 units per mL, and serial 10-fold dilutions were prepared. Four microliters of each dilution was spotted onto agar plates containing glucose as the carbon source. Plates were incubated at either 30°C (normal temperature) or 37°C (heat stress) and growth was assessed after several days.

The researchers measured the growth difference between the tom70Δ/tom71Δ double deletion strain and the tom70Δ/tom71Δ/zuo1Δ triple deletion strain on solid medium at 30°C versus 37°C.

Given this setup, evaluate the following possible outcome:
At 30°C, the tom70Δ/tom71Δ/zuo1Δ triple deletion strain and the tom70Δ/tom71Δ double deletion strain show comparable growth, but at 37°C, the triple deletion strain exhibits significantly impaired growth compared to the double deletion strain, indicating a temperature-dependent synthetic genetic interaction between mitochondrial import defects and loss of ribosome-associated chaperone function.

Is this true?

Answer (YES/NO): NO